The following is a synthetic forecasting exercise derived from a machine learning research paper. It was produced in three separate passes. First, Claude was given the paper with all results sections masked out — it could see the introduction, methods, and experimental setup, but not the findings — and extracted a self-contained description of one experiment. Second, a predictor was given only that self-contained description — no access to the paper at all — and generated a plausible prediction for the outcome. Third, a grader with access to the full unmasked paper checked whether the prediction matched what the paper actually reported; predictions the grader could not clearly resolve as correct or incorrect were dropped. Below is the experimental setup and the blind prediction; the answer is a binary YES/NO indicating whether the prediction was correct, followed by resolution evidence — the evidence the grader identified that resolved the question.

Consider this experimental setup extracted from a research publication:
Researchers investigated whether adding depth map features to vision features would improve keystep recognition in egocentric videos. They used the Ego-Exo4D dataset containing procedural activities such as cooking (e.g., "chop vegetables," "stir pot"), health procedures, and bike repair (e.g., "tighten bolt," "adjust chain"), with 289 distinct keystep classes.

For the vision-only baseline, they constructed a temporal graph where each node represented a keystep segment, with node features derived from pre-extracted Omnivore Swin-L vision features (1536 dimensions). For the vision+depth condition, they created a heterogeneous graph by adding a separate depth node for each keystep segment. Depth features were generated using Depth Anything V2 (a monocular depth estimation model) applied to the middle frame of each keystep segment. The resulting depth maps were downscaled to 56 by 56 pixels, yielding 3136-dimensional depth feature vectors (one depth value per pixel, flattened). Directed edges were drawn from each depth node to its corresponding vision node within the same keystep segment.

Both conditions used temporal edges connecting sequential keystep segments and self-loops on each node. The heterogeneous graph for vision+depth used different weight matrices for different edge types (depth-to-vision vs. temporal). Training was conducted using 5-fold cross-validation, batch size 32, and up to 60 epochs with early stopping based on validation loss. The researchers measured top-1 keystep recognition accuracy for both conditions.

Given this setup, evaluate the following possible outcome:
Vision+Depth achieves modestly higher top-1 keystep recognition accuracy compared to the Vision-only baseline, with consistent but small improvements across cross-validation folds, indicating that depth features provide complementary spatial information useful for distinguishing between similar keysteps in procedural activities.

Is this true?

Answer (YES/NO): NO